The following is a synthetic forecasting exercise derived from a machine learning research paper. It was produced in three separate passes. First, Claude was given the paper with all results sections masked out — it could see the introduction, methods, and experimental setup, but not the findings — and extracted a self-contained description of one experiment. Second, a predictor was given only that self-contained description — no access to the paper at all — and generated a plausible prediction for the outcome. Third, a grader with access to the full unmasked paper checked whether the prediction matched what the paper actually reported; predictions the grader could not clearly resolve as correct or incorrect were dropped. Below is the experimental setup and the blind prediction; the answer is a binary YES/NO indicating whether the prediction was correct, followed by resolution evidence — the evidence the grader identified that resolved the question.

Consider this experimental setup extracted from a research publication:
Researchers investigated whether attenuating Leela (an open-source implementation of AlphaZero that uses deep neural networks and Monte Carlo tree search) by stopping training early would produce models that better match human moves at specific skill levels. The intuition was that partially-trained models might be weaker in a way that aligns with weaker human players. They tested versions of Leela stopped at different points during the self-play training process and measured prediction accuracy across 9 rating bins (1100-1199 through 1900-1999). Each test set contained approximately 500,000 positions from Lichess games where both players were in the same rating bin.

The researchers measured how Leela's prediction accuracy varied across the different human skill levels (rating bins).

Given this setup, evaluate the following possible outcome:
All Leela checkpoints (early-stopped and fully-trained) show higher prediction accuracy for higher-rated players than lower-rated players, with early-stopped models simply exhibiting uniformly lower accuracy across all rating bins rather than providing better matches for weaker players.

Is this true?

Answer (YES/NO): NO